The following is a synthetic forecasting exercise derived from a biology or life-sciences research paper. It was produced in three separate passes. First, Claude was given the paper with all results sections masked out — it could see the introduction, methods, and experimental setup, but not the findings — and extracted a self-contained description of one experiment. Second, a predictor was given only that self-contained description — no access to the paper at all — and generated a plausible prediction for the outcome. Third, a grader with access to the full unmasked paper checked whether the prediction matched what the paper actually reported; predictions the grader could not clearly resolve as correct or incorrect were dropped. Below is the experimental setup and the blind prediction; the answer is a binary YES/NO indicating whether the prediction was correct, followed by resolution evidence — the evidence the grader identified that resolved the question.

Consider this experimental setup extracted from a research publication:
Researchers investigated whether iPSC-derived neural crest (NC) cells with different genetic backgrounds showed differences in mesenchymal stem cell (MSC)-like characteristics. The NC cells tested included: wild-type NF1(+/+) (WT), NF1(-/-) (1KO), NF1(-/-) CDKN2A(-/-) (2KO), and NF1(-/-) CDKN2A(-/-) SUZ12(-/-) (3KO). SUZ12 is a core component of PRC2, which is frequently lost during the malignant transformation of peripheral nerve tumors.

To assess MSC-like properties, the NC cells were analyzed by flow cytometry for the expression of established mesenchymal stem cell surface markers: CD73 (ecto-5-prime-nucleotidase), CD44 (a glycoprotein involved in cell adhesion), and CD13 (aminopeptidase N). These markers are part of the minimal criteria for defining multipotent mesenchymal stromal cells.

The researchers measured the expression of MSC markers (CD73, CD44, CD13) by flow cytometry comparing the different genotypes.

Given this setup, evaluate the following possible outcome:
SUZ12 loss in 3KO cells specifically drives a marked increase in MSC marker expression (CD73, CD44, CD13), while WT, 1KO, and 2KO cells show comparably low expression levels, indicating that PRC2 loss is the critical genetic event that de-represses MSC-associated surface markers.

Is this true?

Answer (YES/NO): YES